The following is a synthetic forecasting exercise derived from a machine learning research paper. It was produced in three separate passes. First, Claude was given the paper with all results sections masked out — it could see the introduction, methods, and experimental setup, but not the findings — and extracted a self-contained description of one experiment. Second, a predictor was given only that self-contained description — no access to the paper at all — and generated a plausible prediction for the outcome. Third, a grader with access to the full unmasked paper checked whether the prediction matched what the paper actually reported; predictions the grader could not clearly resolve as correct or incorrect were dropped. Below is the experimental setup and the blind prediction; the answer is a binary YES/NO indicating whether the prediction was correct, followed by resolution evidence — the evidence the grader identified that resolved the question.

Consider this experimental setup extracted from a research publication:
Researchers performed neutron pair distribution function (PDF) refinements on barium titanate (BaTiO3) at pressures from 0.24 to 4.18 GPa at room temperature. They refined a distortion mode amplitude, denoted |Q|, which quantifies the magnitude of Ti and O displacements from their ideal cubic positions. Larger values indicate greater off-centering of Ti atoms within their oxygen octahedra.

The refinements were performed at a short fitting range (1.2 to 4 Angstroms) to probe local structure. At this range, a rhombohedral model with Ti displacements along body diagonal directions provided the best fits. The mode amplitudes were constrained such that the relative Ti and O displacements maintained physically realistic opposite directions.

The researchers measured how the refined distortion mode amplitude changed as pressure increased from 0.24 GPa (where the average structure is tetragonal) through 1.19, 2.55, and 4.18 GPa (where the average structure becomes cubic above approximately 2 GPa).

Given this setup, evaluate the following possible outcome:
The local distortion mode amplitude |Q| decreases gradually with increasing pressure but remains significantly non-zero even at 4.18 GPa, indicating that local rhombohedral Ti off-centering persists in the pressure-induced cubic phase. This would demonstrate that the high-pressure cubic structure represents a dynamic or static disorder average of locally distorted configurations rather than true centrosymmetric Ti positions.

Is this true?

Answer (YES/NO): NO